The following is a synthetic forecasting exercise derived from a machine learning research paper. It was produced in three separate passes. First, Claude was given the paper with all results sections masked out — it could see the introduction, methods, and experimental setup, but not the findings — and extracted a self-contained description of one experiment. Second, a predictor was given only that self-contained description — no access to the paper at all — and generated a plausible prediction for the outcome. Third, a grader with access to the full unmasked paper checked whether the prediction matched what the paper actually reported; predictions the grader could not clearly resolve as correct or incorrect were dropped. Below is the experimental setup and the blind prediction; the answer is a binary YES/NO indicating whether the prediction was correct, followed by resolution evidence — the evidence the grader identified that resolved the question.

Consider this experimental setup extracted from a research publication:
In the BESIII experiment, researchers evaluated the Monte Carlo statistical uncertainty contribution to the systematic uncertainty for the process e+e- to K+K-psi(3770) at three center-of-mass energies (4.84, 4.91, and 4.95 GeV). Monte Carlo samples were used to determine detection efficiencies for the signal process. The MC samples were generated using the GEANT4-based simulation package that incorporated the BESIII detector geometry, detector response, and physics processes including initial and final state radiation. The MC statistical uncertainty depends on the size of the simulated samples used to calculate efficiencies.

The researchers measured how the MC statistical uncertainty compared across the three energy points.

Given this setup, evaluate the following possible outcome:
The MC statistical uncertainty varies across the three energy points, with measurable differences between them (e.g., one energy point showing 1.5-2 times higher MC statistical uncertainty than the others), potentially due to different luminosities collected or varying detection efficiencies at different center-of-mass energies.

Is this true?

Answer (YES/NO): YES